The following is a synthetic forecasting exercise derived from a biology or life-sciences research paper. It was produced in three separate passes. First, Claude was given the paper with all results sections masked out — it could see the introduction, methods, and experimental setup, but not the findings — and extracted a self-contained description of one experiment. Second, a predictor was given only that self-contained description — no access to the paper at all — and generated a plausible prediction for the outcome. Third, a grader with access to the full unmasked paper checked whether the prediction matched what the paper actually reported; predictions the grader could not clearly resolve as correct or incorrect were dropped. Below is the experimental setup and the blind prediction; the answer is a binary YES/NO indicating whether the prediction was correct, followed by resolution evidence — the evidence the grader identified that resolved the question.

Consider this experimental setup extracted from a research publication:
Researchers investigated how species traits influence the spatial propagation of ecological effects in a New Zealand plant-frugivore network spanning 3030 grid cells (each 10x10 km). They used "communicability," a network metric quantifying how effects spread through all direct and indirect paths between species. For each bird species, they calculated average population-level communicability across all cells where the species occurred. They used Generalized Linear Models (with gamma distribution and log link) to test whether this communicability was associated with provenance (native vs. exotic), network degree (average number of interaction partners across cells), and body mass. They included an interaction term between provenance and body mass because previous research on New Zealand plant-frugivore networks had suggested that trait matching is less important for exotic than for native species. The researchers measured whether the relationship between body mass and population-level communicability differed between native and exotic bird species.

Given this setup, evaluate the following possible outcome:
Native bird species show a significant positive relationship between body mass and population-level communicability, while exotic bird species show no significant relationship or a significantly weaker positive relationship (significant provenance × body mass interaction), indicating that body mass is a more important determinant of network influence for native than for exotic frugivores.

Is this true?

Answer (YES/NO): NO